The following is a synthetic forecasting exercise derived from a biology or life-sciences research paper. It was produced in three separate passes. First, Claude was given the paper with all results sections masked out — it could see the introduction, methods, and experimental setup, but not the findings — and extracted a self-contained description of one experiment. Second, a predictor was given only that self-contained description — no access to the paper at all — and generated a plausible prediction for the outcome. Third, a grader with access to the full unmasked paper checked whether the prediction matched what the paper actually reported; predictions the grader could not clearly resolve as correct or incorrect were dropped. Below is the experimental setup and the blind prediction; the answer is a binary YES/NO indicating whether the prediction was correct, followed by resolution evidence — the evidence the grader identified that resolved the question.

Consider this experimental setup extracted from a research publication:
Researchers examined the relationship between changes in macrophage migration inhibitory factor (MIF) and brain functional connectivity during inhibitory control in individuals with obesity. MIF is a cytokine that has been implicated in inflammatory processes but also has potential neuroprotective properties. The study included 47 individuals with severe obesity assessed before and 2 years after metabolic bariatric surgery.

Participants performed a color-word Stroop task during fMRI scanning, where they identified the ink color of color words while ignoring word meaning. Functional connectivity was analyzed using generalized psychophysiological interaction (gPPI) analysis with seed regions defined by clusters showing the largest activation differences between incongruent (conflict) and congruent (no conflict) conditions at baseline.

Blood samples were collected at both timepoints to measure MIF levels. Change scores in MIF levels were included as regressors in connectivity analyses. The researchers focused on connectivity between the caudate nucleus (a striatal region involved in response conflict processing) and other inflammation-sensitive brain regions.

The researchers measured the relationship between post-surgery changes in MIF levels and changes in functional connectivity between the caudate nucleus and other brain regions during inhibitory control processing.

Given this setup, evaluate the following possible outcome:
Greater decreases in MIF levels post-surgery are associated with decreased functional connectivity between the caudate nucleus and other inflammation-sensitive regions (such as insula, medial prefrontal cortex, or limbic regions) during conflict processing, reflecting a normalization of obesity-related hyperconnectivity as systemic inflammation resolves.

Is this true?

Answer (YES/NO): NO